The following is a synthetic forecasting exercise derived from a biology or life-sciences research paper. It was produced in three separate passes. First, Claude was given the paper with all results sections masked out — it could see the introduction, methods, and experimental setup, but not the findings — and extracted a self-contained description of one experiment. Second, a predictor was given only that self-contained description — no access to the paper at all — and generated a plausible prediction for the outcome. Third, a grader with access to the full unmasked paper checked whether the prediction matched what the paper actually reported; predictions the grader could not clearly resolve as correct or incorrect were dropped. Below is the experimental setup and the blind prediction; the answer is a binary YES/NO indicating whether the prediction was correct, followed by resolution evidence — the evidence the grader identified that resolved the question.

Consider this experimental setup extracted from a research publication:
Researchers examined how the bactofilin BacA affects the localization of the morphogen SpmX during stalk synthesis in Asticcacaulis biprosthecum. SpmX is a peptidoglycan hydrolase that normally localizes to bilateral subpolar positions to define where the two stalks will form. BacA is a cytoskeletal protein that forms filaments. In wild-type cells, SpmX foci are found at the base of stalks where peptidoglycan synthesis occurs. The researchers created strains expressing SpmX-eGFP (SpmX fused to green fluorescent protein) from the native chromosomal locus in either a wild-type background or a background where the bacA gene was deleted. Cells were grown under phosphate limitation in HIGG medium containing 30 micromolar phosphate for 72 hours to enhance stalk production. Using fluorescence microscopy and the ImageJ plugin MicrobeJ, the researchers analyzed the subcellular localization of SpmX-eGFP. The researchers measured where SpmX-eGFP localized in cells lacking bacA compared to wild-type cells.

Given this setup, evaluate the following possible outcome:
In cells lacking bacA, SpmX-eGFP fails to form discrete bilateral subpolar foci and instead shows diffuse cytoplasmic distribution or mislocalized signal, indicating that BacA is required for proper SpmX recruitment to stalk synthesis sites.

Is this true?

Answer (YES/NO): NO